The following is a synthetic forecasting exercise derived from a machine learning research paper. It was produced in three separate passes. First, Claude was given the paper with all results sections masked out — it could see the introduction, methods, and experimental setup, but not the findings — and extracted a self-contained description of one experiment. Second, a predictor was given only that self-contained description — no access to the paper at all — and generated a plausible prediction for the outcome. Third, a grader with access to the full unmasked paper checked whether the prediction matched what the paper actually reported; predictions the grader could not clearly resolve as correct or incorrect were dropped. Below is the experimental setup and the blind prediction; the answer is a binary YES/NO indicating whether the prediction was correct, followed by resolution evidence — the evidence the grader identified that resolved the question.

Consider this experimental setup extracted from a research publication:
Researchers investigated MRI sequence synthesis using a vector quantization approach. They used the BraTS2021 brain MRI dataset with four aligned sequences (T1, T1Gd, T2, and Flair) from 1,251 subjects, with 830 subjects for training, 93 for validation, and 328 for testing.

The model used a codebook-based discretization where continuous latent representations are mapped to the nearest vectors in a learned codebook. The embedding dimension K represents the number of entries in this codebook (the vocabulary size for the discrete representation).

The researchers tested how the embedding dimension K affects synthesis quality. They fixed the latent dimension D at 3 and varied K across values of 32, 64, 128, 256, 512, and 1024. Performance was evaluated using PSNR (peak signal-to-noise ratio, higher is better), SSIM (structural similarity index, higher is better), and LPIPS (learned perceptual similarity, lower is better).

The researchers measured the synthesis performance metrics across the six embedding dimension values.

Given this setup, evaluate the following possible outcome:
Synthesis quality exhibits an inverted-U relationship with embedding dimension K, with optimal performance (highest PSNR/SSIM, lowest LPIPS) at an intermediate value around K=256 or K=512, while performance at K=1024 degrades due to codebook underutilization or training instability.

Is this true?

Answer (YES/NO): NO